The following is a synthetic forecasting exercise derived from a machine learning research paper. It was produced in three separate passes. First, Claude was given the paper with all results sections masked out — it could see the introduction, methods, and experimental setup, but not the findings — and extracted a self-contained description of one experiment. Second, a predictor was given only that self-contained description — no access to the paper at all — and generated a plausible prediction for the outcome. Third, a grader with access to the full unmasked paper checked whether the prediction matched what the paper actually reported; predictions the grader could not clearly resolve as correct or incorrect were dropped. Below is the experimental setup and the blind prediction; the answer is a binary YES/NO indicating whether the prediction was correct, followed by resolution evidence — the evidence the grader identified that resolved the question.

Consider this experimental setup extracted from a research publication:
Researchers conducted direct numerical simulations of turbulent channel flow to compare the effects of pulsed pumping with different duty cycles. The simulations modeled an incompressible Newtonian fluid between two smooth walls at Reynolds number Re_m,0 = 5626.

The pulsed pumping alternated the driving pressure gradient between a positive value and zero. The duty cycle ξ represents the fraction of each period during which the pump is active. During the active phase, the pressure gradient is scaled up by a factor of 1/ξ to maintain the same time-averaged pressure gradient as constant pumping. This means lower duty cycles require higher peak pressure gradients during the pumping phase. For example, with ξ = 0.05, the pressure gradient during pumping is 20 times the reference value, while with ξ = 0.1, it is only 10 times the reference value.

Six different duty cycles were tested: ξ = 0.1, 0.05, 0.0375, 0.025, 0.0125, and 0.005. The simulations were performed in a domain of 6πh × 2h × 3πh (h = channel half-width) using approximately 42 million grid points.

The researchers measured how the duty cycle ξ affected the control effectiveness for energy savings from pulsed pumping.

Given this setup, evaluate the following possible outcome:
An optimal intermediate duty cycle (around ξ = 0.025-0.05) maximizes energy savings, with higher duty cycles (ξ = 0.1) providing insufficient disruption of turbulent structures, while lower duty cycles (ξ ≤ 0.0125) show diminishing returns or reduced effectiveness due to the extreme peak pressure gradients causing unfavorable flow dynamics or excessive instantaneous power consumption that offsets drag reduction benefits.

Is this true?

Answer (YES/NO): NO